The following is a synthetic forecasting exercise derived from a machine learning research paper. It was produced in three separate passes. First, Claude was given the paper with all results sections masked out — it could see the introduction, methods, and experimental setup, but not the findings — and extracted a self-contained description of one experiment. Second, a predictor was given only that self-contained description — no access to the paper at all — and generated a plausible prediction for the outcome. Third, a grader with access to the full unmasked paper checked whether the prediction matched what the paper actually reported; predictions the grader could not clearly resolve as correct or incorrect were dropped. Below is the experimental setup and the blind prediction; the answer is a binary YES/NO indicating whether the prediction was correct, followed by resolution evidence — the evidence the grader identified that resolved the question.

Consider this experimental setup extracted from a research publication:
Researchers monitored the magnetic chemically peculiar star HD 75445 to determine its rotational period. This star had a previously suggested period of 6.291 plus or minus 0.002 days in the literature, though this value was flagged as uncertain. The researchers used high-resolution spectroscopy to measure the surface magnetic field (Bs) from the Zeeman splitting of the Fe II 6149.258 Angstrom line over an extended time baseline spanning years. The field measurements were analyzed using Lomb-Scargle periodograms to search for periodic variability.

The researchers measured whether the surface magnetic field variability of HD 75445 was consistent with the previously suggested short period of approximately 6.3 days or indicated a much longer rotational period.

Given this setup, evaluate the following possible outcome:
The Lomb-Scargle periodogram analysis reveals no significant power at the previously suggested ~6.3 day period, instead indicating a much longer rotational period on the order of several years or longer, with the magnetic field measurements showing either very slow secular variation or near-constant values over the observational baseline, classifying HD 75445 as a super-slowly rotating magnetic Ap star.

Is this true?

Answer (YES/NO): YES